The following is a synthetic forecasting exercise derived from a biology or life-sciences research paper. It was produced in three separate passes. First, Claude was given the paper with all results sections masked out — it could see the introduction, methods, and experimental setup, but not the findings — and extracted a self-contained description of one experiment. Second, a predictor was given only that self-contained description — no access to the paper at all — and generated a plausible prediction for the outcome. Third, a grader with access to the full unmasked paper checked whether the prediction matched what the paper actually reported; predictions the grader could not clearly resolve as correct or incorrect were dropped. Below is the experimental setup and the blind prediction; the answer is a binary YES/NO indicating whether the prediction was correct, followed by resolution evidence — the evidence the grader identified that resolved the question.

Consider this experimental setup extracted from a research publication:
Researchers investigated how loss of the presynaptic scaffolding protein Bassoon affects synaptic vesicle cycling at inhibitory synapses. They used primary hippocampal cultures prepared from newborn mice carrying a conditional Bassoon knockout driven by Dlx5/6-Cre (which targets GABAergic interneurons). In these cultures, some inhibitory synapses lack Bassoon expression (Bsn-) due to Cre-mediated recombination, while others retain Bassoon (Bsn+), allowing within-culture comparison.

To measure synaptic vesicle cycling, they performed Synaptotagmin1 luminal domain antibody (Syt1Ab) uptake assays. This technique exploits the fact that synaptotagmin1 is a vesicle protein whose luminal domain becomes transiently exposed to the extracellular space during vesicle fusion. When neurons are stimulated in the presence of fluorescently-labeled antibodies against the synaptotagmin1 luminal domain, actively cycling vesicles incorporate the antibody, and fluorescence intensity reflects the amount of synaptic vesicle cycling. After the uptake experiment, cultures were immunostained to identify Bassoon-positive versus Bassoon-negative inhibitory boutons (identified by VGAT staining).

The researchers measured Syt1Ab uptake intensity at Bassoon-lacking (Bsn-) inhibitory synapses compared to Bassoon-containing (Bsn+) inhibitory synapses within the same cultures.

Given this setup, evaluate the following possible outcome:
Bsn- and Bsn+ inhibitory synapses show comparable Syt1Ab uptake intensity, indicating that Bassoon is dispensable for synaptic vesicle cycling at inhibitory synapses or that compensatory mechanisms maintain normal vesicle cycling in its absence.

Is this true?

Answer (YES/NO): NO